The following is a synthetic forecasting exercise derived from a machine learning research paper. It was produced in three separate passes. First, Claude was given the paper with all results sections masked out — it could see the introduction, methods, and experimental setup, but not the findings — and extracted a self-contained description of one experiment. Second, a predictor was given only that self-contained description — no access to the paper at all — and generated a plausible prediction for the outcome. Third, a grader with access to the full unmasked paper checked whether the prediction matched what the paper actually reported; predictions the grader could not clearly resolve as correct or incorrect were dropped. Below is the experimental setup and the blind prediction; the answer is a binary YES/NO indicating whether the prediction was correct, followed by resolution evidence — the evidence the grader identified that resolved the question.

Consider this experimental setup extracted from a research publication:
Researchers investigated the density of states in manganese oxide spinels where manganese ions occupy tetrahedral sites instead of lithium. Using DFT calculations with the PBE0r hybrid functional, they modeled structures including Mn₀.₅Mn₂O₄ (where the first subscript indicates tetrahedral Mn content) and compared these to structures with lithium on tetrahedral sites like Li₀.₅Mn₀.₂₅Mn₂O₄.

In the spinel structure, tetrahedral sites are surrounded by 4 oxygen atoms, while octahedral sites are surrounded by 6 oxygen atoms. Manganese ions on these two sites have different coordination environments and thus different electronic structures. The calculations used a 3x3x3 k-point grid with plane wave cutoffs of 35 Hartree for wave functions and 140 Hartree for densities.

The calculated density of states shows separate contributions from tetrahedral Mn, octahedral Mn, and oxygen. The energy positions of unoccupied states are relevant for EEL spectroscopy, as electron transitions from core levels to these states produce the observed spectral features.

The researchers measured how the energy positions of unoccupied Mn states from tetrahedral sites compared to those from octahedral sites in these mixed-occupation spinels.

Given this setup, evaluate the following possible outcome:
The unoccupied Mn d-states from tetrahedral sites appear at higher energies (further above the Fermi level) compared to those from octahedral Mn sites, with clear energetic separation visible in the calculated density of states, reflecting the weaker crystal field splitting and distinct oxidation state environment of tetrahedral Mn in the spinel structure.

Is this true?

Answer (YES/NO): YES